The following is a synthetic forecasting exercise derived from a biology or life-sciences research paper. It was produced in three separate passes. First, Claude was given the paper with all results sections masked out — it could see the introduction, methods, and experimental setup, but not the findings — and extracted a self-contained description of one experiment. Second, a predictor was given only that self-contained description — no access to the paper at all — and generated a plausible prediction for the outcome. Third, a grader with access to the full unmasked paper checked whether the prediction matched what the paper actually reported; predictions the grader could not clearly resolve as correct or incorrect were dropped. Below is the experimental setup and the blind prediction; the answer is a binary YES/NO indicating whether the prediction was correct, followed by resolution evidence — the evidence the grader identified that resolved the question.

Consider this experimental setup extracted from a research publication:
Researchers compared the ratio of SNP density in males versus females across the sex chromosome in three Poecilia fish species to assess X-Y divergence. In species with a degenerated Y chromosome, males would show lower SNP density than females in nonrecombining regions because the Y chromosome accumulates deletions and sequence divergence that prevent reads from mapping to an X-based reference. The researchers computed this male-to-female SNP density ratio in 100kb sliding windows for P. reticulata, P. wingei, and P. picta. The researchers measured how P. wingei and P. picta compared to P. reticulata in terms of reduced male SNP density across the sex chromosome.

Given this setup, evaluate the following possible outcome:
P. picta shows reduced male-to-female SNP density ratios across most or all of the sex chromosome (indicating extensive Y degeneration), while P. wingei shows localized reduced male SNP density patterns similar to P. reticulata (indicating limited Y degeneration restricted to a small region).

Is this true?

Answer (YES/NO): NO